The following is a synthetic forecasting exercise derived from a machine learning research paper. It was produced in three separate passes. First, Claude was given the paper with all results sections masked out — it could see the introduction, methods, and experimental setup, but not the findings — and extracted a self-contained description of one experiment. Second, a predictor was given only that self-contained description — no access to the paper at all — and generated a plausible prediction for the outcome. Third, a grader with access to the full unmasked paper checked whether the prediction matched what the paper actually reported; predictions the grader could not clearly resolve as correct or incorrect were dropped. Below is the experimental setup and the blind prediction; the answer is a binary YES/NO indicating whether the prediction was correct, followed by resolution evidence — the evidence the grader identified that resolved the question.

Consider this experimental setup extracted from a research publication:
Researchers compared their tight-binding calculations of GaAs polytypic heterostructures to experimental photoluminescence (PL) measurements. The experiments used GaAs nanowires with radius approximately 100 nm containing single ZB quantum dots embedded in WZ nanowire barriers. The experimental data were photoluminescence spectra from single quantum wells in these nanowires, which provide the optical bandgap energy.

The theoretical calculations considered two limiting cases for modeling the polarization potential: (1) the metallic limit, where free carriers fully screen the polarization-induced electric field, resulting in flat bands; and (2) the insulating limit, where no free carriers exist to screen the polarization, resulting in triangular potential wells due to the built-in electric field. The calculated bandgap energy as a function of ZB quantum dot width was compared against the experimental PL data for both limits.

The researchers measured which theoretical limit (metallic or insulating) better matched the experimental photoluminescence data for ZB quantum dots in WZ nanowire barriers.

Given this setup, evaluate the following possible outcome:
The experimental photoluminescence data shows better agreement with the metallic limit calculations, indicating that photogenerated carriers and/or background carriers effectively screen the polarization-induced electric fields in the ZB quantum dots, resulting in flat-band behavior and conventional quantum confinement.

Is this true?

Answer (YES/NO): YES